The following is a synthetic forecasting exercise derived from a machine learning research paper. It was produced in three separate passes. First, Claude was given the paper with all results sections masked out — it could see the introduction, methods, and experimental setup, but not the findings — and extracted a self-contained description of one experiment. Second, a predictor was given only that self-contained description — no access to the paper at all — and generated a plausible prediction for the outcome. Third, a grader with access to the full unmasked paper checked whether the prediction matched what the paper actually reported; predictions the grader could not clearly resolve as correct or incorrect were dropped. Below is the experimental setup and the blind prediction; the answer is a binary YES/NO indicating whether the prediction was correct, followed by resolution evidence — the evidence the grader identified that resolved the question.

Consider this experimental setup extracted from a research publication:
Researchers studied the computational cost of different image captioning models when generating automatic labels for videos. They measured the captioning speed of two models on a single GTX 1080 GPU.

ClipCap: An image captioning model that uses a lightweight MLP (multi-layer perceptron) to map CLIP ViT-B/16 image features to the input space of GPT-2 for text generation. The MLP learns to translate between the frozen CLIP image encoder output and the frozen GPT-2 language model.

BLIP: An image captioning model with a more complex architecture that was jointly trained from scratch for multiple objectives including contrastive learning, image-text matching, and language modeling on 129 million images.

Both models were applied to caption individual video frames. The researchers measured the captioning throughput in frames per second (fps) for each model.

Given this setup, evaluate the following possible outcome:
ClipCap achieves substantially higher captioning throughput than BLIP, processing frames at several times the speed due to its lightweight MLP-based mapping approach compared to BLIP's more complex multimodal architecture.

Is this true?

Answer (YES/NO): NO